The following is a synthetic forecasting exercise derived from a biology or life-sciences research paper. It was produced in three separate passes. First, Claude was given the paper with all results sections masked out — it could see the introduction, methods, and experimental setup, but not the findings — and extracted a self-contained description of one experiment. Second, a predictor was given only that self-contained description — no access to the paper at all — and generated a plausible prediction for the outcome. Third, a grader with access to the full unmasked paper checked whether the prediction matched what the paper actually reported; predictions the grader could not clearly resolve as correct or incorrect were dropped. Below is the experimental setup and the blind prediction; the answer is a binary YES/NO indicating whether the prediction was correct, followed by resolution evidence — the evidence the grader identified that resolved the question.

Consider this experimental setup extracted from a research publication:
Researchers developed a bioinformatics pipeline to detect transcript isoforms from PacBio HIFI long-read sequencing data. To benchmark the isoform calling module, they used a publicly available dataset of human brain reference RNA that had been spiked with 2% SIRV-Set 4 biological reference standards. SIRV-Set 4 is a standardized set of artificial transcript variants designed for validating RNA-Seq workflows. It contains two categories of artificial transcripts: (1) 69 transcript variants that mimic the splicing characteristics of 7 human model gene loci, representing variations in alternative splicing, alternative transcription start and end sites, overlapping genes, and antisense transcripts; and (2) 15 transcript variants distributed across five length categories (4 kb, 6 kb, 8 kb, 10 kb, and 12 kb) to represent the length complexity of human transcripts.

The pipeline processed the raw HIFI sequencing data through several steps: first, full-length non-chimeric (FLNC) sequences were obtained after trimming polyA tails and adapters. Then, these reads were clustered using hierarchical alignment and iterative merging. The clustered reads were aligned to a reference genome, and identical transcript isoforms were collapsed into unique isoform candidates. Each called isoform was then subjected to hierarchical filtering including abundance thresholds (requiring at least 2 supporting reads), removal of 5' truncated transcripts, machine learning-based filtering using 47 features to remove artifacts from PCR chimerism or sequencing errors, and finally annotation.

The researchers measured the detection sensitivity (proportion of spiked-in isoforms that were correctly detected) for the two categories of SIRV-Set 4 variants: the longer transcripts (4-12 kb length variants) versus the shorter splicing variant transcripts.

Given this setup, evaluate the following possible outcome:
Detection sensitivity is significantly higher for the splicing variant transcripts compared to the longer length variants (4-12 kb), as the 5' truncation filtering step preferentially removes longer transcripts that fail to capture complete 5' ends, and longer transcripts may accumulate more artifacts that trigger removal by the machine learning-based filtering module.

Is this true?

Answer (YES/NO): NO